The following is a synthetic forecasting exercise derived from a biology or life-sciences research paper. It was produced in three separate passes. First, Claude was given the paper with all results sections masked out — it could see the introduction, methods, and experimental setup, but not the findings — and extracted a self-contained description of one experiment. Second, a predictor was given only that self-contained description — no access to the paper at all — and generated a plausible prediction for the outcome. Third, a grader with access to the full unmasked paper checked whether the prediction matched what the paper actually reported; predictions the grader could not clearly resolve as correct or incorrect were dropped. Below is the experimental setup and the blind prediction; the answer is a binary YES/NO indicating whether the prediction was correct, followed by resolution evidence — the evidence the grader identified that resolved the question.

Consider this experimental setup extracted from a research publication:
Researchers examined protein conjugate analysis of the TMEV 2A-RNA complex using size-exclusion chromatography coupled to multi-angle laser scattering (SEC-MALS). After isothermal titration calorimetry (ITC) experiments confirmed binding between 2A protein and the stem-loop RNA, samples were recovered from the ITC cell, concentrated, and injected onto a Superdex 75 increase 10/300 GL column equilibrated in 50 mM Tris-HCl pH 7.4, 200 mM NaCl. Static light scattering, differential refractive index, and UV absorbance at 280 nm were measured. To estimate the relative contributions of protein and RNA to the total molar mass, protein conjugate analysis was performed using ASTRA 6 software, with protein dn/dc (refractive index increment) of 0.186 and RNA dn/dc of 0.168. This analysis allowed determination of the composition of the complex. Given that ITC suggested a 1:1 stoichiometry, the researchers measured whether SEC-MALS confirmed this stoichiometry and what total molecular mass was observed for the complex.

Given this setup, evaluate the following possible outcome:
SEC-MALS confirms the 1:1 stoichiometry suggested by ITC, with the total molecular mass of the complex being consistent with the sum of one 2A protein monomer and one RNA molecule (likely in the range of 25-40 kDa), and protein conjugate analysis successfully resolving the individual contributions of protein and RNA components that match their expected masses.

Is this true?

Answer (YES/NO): YES